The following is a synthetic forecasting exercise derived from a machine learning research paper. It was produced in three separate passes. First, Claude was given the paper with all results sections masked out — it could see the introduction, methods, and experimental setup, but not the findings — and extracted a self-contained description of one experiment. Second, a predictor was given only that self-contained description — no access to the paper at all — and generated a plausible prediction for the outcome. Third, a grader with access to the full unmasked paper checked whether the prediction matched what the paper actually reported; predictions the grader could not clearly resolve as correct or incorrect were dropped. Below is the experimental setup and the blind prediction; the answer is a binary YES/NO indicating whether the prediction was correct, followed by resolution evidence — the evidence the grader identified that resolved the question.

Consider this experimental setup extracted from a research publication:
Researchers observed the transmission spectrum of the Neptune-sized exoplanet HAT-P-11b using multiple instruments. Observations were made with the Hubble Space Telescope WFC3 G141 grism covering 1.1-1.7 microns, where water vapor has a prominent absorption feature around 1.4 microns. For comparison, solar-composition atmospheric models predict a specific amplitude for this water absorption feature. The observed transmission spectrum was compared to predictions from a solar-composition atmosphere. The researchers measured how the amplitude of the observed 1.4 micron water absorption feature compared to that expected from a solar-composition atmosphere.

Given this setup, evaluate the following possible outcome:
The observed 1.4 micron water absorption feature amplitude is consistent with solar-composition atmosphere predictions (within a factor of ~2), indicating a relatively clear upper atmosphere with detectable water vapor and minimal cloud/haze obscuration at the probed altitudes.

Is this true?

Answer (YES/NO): NO